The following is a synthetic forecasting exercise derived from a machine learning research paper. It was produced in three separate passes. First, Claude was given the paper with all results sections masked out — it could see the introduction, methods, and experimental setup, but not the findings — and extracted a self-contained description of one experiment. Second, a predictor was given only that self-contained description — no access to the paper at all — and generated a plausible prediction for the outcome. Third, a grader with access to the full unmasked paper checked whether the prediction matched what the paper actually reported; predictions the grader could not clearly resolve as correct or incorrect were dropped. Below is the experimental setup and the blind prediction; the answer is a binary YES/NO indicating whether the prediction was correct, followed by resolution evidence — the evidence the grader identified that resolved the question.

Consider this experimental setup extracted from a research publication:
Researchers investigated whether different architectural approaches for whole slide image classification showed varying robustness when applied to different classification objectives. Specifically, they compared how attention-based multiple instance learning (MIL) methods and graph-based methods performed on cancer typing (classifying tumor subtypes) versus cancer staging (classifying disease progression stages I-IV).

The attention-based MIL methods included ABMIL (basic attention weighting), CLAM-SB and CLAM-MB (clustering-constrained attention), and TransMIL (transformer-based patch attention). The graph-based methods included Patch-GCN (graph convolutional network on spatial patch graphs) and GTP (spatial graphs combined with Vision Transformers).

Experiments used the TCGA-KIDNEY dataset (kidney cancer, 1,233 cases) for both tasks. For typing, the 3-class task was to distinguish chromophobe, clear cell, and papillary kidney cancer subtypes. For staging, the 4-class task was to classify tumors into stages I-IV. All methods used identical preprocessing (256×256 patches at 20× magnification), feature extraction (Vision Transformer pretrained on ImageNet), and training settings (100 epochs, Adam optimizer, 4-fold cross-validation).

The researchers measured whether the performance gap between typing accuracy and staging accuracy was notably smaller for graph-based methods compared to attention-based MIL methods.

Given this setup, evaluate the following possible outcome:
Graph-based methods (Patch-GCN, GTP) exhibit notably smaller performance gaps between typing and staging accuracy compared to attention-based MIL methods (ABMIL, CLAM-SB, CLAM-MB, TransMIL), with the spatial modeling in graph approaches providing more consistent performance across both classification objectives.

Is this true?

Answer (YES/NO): NO